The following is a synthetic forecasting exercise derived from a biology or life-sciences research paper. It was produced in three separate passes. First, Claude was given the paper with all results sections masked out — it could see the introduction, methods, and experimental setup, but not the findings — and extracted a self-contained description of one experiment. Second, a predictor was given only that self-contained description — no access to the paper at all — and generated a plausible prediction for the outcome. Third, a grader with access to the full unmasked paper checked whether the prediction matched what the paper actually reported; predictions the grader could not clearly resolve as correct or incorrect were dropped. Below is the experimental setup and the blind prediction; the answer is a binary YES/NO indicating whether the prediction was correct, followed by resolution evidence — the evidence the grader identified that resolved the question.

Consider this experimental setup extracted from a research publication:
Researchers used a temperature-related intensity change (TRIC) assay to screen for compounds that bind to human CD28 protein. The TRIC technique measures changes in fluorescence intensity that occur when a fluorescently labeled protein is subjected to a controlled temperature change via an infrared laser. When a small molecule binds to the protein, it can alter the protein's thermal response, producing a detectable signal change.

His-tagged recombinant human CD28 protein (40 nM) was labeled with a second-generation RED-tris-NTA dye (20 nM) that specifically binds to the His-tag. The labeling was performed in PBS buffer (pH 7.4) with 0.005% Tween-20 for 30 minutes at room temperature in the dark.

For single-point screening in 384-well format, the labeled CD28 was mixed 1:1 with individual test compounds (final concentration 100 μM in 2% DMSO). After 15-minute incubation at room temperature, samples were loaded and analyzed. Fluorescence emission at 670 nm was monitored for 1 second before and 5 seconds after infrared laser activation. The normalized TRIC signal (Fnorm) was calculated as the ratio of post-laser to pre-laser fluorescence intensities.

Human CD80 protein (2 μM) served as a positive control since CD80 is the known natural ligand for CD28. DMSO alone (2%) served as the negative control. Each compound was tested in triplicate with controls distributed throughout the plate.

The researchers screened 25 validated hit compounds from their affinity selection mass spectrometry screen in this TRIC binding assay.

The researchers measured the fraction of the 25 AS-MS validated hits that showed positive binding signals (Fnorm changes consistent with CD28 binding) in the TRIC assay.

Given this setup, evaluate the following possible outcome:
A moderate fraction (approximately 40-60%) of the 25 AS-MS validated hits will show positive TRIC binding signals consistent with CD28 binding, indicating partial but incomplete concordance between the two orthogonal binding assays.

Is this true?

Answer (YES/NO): NO